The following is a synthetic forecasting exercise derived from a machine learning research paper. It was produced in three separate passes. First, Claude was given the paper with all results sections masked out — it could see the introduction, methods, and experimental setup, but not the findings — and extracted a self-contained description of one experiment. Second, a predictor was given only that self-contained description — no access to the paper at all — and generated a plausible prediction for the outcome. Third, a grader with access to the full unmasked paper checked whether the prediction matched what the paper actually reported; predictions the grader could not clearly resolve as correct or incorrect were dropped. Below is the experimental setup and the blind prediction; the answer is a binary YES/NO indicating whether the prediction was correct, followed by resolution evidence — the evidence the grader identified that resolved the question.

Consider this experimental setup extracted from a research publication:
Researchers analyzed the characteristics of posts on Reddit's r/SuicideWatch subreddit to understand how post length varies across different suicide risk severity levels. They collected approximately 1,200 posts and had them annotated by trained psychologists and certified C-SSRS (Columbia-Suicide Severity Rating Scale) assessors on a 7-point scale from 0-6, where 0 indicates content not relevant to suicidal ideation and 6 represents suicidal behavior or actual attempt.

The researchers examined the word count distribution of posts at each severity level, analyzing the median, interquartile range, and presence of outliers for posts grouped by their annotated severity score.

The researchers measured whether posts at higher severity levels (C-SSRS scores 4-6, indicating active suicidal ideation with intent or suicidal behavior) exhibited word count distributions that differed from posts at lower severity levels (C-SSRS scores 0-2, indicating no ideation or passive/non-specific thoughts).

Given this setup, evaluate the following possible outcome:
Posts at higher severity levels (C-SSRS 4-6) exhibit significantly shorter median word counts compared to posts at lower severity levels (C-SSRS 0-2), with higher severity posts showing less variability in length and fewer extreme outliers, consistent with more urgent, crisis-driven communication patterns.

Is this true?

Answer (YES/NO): NO